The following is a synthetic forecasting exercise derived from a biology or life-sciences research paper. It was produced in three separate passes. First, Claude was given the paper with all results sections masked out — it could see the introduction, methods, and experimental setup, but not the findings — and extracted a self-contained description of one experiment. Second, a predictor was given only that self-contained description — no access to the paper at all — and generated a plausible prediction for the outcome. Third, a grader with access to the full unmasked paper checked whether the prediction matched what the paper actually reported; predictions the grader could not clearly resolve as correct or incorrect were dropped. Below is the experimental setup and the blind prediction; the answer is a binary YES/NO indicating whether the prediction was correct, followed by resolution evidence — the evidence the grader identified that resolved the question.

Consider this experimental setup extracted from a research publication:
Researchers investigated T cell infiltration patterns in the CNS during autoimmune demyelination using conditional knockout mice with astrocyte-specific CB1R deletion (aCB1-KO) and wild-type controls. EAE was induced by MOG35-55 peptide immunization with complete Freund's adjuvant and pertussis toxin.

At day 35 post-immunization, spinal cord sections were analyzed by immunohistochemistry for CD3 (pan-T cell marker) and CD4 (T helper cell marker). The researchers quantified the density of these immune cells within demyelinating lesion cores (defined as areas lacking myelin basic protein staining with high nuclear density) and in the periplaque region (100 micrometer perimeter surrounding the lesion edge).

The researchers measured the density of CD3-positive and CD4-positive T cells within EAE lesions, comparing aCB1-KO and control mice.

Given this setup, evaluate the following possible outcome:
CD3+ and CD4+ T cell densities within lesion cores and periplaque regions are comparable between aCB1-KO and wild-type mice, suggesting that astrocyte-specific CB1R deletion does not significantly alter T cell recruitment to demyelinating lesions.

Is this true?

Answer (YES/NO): NO